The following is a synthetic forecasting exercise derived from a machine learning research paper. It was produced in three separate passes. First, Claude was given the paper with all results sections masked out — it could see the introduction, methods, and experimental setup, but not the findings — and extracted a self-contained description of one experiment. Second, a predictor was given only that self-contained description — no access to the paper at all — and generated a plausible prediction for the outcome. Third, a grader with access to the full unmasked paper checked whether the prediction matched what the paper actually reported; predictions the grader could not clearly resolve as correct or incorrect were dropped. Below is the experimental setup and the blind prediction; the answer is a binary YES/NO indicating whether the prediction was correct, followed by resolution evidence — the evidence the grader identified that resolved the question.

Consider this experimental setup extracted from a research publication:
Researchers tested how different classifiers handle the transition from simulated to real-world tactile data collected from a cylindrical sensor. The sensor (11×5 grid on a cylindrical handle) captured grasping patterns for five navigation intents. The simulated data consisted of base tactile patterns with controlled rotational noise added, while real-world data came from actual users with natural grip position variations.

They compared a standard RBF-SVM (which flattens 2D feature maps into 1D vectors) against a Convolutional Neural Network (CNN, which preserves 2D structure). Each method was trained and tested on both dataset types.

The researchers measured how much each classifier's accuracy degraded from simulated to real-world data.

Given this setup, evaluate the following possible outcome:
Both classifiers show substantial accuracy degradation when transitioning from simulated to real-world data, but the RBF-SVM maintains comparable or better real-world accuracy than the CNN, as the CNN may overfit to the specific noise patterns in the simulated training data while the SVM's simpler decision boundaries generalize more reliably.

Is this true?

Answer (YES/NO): NO